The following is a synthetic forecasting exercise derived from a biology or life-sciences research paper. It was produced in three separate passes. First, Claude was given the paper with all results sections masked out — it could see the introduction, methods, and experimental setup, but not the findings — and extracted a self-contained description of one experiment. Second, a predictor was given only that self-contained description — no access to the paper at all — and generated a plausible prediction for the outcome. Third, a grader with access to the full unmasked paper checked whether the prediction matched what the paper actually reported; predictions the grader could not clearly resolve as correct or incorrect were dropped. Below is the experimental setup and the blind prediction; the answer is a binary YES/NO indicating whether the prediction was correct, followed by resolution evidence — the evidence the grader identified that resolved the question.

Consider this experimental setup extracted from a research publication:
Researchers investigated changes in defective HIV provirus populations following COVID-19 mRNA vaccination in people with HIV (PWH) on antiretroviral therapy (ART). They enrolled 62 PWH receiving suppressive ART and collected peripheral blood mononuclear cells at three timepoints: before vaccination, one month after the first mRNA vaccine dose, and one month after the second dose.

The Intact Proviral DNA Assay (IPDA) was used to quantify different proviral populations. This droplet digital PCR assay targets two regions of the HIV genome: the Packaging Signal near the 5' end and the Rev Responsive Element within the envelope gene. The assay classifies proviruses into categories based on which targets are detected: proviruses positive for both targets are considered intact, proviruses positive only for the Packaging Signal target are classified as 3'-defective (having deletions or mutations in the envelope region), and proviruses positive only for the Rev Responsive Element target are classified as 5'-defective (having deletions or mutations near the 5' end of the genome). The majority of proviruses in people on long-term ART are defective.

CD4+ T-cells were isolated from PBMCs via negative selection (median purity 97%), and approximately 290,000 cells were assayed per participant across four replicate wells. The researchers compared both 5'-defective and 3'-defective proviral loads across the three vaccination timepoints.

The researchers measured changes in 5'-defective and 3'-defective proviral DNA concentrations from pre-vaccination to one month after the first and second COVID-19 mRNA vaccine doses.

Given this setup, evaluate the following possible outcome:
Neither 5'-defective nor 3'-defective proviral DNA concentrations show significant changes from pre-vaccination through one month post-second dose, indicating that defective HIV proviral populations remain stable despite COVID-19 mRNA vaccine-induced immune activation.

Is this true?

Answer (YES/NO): YES